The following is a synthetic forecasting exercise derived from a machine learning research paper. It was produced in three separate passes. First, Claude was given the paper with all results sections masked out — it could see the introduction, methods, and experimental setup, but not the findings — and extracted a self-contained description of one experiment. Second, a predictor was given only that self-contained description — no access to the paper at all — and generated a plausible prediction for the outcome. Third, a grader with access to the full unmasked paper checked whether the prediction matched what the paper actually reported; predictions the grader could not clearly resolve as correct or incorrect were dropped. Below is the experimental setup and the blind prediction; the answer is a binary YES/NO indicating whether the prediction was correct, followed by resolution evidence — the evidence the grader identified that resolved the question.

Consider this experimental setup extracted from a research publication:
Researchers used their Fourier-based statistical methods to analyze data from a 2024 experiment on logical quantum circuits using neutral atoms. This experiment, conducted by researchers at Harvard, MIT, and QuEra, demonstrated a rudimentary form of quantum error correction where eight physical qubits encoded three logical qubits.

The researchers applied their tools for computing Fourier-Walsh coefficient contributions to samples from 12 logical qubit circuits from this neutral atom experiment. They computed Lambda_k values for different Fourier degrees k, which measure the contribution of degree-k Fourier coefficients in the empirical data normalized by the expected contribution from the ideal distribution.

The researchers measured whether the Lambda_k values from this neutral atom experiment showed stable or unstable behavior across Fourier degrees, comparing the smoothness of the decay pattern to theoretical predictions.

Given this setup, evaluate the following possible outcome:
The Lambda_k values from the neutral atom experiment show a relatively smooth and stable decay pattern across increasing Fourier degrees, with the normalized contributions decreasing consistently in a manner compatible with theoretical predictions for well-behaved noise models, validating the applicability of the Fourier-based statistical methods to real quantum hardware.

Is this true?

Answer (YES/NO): YES